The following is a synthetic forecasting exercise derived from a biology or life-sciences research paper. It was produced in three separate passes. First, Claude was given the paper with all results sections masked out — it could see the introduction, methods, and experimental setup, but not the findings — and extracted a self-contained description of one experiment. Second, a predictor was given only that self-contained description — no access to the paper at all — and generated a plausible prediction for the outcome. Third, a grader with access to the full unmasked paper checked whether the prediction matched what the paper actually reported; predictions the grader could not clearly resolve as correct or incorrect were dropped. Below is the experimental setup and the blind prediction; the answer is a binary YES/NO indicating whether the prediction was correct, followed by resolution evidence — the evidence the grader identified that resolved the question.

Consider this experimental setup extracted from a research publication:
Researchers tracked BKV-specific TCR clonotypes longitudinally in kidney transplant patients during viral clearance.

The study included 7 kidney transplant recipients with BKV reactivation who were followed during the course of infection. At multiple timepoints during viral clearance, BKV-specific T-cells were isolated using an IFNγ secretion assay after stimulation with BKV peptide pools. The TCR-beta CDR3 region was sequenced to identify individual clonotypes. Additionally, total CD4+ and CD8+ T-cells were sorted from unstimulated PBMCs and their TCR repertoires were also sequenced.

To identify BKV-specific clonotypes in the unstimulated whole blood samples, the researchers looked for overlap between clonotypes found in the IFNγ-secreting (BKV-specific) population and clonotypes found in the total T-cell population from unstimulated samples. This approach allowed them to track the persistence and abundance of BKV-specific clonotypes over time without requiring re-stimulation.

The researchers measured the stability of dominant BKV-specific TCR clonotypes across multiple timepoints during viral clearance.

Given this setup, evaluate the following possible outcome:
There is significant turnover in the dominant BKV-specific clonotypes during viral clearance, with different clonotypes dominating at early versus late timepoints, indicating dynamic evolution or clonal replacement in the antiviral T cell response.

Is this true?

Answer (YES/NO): YES